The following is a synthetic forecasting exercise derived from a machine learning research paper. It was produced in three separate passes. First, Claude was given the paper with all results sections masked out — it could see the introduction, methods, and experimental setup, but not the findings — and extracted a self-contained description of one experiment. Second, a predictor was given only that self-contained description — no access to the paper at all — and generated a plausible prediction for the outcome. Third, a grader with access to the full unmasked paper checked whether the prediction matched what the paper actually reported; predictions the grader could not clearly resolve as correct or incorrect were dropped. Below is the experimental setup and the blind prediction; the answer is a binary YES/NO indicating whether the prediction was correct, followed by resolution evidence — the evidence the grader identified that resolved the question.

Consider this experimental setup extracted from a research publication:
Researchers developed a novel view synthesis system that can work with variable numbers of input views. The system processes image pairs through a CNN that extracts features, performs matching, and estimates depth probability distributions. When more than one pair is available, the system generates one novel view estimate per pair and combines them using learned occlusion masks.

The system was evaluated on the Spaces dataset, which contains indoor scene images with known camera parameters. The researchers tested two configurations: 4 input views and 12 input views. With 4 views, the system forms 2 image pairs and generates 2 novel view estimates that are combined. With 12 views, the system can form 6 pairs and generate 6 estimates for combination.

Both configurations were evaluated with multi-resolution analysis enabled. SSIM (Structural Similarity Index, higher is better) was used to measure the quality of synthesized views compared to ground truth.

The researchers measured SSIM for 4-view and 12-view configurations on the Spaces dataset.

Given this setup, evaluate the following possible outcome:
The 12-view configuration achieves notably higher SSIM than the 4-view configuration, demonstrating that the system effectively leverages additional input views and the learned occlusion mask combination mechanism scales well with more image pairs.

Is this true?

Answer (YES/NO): YES